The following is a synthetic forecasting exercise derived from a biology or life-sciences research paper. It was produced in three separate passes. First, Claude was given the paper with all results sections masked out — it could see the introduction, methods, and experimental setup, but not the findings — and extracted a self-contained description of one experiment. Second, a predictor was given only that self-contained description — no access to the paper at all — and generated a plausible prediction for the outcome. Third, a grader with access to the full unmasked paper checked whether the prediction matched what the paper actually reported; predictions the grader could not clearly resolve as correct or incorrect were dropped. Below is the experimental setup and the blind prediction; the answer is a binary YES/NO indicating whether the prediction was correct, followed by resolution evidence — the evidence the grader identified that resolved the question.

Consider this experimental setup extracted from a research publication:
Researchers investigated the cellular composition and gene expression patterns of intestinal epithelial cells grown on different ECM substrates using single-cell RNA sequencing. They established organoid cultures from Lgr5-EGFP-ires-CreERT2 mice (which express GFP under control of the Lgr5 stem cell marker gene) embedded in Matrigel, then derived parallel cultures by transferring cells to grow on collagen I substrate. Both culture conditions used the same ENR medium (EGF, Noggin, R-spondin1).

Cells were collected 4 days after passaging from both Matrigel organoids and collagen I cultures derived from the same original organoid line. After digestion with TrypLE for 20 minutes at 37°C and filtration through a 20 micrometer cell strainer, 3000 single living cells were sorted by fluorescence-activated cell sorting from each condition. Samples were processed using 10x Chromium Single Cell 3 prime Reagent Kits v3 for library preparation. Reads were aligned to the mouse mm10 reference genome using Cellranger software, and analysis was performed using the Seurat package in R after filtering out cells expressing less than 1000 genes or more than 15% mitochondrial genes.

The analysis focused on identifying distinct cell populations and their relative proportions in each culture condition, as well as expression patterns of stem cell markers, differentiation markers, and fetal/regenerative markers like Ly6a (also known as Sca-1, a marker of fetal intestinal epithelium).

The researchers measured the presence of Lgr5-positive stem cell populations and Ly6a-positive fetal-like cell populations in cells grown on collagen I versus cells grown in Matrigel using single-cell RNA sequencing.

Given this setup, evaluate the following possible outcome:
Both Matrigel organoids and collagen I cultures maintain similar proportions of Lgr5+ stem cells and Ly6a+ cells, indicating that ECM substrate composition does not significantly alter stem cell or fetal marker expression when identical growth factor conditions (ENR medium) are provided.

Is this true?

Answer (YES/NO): NO